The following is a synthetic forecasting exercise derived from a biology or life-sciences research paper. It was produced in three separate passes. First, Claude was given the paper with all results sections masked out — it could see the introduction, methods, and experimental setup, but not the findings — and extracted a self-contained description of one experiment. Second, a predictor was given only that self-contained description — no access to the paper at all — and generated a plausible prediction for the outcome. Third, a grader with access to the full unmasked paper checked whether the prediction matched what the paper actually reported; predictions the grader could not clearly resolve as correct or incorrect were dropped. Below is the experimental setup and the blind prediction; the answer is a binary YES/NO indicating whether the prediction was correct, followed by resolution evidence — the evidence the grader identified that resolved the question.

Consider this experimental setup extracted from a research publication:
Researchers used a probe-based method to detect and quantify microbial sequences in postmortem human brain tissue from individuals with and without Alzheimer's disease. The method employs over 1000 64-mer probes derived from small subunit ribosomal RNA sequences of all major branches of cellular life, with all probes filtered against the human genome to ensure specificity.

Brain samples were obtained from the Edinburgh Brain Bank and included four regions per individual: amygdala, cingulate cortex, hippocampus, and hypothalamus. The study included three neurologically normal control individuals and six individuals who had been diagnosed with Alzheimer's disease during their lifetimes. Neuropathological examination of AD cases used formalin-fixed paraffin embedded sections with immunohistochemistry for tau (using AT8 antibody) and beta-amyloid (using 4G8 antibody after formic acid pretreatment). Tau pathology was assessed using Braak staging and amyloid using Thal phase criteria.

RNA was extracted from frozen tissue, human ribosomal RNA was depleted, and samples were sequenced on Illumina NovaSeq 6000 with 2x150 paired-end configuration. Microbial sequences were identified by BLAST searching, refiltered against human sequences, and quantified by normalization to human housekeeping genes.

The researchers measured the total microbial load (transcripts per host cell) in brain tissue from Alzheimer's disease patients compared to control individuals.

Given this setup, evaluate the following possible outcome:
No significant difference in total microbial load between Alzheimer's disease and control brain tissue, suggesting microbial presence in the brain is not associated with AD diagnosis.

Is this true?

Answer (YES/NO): NO